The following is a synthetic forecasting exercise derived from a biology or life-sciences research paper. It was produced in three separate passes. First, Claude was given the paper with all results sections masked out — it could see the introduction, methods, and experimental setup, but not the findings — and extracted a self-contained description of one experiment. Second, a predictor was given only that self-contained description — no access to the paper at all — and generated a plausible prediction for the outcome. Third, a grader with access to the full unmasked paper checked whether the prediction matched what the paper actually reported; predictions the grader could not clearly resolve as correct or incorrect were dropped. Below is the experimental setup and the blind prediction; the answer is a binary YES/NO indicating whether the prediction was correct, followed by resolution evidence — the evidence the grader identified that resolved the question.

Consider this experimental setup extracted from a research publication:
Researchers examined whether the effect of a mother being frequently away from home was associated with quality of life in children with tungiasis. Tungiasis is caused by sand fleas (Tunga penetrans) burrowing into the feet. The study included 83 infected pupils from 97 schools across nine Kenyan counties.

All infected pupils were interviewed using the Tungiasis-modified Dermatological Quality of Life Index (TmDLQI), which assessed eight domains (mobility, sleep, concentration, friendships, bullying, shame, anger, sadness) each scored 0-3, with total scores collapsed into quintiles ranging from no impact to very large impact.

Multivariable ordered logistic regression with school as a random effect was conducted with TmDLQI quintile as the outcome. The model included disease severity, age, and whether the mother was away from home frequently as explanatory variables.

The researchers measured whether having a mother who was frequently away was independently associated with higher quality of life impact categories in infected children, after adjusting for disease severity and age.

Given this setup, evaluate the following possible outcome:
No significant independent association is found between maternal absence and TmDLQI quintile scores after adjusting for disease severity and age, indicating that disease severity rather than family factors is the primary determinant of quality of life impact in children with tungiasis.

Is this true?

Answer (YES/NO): NO